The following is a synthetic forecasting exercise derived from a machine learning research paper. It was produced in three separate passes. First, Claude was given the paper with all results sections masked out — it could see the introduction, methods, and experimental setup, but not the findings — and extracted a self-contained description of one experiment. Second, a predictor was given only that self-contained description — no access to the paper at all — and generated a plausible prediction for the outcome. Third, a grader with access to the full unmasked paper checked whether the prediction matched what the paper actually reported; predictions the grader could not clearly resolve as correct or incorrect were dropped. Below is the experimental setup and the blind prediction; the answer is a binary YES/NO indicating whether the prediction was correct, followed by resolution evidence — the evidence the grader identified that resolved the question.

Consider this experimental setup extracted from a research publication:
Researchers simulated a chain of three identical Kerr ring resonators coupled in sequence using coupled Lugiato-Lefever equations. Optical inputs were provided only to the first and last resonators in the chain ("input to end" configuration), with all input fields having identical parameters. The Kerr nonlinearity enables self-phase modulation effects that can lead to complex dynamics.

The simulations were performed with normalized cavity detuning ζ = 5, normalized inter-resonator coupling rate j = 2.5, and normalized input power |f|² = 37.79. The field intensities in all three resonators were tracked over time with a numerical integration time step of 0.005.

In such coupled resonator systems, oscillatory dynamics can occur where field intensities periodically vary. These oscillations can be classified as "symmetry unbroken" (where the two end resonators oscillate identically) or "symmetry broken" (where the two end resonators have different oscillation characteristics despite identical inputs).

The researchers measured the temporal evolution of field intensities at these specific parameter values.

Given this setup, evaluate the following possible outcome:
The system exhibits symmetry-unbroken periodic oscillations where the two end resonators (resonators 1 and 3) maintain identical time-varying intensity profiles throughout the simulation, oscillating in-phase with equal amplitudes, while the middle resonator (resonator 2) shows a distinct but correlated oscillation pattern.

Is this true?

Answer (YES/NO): NO